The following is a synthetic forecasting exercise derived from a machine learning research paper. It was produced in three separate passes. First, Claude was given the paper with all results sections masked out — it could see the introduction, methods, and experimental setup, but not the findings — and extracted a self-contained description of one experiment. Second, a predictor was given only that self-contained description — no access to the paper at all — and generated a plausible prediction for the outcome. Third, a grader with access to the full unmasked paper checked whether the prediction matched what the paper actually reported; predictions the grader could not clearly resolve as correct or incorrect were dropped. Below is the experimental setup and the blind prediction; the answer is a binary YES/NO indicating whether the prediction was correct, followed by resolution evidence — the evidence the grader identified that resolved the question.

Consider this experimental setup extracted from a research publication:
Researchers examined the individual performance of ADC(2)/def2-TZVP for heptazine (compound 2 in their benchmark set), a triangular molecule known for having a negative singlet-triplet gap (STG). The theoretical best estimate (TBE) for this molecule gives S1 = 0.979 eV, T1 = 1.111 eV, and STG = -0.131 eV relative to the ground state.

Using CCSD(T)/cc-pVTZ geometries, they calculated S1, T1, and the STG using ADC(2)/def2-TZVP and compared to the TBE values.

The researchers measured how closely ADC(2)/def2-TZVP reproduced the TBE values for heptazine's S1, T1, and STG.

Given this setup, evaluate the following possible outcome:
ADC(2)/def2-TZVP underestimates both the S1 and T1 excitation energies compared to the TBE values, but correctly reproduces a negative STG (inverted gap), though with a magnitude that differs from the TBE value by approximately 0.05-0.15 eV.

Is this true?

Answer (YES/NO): NO